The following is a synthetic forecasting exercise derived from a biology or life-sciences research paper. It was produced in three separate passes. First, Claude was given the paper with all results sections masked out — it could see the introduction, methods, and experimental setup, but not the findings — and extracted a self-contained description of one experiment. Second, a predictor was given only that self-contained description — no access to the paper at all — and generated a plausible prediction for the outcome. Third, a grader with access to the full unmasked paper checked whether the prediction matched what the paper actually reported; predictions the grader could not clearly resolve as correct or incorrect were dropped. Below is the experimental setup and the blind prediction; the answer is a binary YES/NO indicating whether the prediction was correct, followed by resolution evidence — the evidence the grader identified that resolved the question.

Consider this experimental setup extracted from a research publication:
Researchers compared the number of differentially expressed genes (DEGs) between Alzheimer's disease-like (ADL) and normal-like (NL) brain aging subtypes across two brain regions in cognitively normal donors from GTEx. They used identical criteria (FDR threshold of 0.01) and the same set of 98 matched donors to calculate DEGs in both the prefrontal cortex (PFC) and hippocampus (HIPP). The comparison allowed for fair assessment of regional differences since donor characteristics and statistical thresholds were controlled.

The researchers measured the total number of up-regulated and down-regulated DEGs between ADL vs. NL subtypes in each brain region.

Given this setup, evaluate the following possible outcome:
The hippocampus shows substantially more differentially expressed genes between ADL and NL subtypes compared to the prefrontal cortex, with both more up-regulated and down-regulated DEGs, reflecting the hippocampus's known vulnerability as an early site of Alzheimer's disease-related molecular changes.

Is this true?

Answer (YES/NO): NO